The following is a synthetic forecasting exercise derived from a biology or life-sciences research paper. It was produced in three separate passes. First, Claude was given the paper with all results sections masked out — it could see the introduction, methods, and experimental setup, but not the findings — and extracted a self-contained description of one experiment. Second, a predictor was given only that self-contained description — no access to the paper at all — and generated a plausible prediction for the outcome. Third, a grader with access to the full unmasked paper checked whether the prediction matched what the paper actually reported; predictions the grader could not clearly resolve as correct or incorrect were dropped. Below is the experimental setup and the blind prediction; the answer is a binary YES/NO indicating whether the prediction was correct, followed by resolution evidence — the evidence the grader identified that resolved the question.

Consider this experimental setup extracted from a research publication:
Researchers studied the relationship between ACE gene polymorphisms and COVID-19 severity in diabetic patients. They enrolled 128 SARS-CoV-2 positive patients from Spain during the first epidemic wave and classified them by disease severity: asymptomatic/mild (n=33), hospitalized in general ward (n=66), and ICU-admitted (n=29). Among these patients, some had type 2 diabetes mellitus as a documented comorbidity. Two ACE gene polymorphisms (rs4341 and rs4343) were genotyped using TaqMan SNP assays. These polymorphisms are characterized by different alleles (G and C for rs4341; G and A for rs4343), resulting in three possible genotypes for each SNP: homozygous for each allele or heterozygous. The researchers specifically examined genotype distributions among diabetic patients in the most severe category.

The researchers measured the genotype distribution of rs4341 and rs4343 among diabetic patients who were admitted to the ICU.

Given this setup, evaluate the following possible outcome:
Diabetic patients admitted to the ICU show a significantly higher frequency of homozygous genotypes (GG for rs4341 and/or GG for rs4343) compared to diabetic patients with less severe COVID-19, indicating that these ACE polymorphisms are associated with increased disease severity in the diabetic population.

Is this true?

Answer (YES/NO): YES